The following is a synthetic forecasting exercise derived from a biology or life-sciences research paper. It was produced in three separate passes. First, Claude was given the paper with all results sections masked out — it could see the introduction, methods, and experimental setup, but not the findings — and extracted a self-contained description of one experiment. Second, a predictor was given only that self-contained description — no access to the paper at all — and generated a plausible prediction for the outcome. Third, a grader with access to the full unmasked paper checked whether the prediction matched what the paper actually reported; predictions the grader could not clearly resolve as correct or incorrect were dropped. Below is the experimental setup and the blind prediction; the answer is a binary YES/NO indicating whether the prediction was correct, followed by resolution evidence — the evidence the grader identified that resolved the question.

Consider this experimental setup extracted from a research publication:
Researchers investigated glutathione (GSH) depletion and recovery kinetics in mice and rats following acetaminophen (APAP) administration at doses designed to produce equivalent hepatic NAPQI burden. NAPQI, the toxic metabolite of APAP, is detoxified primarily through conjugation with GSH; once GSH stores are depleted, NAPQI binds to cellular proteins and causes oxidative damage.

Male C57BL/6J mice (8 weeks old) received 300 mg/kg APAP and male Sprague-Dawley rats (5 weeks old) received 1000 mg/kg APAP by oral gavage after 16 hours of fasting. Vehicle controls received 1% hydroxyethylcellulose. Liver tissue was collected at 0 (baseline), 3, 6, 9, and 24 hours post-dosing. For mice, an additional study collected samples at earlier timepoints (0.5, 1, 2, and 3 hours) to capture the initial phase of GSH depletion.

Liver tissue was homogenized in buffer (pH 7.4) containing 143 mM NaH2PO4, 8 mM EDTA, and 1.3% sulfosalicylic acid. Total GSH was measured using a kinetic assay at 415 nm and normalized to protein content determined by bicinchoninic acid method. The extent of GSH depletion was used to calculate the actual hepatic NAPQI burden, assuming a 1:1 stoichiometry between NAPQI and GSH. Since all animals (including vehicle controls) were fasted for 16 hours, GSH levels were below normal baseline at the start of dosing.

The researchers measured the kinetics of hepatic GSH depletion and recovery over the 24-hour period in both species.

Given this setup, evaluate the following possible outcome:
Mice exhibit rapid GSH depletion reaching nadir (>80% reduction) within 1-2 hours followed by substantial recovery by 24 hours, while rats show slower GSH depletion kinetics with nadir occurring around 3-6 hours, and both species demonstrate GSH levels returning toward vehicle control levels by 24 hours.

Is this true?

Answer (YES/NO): NO